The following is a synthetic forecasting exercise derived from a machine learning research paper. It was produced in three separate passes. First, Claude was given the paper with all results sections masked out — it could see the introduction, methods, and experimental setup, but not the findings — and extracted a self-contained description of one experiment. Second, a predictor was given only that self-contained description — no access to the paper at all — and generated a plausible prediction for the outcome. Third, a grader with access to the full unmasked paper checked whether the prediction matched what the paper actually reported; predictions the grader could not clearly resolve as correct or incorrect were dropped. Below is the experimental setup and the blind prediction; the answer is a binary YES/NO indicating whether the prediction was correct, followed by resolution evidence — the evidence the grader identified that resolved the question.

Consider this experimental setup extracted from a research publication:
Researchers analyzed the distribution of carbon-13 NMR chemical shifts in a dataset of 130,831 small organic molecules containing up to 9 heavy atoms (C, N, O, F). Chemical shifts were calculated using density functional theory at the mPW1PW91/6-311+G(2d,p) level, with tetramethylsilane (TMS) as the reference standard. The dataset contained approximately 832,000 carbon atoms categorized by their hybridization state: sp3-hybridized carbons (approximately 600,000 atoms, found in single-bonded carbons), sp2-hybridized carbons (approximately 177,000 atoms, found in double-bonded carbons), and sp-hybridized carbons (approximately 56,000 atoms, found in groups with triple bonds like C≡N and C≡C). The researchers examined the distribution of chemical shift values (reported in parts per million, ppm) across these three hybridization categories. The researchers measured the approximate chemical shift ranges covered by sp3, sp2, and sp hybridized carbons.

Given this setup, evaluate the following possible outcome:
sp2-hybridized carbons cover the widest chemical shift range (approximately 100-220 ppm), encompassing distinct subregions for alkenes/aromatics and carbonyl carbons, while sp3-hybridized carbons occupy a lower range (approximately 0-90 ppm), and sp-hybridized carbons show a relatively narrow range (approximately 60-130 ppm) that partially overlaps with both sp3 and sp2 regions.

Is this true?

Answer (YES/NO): NO